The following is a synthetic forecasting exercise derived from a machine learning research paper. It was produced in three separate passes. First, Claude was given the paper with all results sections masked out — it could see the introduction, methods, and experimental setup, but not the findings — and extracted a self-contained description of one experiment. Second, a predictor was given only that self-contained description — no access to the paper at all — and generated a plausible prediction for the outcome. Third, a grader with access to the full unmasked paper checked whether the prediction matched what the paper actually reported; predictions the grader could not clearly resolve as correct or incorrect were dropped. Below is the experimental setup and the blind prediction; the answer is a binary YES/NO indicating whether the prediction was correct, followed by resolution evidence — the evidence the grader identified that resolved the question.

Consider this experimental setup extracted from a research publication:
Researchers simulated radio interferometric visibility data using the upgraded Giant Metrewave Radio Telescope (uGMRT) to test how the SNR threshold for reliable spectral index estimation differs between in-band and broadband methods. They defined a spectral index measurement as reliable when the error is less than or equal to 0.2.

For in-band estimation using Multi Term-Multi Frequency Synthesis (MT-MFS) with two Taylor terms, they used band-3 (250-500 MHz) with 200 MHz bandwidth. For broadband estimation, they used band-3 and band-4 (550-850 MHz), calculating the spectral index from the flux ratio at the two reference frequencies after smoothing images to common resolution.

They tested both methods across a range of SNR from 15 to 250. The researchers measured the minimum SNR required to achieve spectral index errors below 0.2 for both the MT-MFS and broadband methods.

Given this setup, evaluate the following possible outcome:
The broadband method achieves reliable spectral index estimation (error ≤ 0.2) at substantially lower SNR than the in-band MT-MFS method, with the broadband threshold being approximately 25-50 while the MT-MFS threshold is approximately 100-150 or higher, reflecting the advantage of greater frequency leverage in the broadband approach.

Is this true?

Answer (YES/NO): NO